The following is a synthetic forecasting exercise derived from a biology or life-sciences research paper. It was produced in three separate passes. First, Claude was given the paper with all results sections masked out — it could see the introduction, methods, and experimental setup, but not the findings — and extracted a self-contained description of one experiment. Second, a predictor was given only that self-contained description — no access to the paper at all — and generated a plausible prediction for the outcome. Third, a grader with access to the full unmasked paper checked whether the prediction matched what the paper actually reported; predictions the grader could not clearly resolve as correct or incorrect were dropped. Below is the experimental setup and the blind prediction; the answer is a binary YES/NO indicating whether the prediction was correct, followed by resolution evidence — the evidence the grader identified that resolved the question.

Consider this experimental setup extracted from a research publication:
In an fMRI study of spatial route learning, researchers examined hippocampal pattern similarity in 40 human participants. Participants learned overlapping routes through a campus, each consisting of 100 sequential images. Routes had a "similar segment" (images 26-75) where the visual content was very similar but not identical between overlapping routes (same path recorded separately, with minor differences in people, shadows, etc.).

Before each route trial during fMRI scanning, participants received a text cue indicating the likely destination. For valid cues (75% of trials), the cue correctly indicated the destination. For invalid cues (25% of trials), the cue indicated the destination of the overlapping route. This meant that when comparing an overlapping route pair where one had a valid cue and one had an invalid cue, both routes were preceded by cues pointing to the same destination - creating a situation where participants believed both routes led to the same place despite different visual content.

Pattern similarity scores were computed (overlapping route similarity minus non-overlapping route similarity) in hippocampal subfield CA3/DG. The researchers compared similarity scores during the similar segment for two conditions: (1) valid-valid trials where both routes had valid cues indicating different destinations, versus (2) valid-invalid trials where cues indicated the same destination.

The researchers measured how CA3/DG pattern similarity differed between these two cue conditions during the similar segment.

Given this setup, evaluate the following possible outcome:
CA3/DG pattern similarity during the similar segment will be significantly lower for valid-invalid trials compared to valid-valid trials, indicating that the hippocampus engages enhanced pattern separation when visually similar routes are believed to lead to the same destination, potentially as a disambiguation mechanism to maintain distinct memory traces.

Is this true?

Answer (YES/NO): NO